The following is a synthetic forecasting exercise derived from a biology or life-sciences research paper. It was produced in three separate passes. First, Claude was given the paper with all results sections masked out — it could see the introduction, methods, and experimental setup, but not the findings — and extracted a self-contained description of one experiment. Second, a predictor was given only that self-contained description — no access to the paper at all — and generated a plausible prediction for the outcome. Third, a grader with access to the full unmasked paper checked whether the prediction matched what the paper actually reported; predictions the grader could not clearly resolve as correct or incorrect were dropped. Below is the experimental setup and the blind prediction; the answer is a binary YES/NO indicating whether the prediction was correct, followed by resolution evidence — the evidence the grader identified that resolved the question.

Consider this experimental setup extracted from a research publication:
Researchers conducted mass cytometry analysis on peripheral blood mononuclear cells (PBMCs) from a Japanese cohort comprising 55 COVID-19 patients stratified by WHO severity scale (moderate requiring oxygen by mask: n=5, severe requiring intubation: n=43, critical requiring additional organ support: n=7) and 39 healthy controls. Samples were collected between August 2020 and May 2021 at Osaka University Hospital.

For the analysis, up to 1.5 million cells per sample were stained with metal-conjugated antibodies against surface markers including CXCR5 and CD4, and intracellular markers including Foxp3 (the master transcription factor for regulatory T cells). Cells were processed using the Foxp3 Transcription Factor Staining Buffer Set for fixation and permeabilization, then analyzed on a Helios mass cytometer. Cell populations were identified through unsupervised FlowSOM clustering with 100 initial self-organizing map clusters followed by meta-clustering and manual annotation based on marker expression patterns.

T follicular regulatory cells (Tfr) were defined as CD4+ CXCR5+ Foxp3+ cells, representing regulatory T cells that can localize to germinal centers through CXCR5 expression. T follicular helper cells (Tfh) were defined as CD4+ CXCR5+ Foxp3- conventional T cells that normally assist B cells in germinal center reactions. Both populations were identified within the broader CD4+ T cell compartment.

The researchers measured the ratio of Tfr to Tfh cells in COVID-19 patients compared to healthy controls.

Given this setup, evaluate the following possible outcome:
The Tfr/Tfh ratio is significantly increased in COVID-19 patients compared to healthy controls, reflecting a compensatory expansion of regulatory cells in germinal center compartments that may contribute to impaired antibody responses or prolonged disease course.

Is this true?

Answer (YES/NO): NO